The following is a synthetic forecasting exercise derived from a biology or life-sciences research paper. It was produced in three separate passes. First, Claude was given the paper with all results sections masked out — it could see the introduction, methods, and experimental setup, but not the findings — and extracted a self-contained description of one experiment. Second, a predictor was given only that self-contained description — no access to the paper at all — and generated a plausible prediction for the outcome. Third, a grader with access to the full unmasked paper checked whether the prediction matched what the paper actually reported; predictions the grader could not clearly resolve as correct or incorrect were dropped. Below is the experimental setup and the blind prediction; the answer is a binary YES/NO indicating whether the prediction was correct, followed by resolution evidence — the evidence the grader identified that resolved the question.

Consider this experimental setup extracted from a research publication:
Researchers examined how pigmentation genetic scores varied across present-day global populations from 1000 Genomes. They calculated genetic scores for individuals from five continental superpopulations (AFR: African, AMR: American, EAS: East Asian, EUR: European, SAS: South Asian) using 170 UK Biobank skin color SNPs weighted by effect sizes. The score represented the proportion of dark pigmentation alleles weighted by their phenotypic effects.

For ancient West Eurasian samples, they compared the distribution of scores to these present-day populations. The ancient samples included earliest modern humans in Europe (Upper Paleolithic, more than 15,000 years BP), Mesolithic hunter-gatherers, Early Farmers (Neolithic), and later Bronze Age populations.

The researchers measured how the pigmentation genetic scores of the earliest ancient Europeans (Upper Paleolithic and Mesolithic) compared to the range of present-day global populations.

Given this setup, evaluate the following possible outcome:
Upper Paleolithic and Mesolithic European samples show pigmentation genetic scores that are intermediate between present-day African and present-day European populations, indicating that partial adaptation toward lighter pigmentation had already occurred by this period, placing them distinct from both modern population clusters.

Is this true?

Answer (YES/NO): NO